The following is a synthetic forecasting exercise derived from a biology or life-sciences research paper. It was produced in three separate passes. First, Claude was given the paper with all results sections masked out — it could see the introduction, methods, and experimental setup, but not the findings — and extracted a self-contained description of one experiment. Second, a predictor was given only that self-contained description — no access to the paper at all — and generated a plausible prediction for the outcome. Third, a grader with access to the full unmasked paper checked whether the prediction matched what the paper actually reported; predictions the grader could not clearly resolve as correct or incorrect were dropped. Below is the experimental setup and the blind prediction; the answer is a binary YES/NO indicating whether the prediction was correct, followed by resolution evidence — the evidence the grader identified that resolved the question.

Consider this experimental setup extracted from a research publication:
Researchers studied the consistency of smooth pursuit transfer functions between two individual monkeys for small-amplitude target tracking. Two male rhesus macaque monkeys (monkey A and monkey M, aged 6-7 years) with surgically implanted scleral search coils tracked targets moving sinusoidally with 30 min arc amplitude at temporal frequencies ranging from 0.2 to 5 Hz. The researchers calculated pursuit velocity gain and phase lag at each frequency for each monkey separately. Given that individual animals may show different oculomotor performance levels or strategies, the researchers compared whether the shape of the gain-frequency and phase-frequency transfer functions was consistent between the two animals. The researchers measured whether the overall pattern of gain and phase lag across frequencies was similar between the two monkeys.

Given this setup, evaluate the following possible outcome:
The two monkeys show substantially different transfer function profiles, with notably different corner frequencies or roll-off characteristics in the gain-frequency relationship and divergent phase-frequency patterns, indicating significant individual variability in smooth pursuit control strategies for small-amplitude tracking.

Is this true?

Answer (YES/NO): NO